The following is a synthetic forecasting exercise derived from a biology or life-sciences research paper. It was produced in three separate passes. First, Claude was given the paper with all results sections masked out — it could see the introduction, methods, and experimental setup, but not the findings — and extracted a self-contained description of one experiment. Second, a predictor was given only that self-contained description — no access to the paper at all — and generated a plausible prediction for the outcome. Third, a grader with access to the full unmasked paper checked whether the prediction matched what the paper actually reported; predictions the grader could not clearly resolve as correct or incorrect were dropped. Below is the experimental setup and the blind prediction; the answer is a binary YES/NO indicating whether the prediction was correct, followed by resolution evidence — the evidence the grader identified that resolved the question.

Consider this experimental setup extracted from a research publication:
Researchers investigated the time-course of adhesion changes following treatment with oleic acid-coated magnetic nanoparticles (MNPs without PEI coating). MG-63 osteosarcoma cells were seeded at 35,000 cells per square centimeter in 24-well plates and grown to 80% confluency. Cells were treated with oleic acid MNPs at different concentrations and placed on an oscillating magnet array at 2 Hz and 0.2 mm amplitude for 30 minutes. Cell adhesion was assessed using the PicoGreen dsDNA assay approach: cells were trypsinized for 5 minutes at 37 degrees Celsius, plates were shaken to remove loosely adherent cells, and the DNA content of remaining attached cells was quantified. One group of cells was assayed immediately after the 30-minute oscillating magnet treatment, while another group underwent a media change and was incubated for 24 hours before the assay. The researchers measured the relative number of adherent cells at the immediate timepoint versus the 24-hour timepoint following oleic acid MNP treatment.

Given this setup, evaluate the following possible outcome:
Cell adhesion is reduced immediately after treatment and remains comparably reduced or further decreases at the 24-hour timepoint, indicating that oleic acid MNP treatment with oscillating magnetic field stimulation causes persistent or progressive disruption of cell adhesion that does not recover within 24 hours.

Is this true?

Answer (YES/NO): NO